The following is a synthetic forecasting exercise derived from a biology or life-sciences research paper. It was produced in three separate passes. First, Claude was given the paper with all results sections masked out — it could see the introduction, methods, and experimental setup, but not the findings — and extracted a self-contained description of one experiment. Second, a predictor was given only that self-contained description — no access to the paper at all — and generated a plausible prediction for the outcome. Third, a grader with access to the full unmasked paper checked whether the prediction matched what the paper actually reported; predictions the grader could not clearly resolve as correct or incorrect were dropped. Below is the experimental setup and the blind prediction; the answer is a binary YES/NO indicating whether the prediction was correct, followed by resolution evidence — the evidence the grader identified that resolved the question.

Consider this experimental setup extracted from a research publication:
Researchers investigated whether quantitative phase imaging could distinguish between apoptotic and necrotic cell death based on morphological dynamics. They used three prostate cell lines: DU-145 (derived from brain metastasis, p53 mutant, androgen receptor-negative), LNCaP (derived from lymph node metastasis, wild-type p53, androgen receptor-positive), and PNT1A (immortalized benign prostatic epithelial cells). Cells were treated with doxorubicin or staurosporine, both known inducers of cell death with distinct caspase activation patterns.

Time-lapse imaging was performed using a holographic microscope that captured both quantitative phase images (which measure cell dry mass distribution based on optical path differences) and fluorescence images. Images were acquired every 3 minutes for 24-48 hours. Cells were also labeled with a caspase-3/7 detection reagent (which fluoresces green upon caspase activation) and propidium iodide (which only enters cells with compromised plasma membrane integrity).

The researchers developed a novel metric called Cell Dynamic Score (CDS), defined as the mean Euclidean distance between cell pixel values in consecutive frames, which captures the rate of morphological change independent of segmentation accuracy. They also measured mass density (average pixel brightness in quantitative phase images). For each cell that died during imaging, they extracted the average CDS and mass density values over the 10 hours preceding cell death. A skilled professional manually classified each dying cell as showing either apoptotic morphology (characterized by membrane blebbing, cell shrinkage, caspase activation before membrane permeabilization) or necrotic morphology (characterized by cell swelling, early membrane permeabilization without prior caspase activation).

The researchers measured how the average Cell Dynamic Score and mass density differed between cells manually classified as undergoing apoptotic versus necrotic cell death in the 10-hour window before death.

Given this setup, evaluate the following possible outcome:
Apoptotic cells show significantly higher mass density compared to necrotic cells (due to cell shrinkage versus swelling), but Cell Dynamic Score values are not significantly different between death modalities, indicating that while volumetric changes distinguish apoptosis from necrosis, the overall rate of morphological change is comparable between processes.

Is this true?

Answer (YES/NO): NO